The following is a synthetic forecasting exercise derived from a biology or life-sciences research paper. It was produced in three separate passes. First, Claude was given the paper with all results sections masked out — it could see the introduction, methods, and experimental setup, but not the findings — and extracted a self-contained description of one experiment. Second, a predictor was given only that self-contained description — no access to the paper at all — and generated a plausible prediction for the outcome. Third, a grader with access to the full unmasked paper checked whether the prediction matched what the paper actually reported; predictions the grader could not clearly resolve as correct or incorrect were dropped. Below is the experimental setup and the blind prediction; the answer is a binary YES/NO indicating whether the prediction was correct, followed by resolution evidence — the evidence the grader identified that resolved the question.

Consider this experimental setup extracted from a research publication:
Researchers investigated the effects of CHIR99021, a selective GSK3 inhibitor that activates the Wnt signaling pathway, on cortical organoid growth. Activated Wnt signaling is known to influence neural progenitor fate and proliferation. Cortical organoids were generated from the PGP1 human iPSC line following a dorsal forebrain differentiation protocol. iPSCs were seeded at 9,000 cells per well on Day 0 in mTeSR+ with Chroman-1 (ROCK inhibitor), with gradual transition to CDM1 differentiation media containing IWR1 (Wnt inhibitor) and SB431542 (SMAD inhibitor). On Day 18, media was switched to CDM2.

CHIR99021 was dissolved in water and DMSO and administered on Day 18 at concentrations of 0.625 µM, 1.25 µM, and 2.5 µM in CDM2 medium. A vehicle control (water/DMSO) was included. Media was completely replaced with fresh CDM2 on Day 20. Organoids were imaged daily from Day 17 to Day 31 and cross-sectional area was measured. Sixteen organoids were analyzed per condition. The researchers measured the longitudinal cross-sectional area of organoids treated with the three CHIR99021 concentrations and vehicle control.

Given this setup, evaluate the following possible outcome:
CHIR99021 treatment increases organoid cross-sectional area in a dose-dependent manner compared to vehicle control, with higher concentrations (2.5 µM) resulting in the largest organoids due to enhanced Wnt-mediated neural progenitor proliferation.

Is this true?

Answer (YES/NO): YES